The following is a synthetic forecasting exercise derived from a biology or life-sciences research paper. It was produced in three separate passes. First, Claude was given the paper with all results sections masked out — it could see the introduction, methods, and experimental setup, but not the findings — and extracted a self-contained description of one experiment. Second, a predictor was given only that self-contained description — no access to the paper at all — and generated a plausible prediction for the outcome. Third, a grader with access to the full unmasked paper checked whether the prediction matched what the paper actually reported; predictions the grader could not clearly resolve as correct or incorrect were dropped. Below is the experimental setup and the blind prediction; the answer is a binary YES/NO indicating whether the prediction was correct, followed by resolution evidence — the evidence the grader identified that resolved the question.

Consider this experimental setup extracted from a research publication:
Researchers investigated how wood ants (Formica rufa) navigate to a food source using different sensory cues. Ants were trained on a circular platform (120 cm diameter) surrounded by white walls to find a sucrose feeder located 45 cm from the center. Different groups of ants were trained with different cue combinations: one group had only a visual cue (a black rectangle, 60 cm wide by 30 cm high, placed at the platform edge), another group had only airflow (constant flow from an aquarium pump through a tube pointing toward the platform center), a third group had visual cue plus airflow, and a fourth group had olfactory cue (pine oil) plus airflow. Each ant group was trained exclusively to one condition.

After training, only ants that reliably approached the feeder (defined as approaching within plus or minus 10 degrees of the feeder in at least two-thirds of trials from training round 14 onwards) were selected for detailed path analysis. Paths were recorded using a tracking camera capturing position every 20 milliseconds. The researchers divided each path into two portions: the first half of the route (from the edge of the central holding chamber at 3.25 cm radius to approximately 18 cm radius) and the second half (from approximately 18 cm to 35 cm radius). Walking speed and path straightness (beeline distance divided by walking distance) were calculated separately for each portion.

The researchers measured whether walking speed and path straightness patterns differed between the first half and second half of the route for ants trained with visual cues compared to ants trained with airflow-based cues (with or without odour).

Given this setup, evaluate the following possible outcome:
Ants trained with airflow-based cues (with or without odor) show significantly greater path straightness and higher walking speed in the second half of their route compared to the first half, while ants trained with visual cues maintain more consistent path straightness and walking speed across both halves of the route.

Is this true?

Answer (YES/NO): NO